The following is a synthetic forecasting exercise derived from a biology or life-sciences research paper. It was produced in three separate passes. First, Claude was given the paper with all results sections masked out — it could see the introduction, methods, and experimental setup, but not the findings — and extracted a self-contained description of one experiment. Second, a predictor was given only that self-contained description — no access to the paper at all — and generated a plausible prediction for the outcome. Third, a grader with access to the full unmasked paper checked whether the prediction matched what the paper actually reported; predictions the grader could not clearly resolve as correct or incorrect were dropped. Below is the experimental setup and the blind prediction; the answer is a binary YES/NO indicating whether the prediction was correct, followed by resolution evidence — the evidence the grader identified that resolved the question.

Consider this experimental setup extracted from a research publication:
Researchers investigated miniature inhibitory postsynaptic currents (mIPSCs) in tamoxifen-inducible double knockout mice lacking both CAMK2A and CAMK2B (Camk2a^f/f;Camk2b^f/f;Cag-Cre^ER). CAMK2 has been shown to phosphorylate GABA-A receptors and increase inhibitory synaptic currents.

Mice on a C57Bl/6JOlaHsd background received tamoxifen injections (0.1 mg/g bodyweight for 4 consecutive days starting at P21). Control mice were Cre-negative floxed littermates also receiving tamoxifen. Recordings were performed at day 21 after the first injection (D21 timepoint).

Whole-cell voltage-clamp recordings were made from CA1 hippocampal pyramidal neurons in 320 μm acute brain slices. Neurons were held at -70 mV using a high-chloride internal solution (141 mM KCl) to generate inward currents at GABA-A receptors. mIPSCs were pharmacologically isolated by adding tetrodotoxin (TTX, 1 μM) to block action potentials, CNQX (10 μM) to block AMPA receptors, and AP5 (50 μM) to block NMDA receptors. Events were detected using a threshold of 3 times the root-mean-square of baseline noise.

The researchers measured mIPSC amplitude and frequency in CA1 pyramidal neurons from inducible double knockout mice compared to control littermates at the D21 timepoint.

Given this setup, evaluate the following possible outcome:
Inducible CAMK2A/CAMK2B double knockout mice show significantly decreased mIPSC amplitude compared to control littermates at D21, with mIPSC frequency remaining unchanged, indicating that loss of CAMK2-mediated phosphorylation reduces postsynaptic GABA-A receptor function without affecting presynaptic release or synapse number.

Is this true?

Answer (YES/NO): NO